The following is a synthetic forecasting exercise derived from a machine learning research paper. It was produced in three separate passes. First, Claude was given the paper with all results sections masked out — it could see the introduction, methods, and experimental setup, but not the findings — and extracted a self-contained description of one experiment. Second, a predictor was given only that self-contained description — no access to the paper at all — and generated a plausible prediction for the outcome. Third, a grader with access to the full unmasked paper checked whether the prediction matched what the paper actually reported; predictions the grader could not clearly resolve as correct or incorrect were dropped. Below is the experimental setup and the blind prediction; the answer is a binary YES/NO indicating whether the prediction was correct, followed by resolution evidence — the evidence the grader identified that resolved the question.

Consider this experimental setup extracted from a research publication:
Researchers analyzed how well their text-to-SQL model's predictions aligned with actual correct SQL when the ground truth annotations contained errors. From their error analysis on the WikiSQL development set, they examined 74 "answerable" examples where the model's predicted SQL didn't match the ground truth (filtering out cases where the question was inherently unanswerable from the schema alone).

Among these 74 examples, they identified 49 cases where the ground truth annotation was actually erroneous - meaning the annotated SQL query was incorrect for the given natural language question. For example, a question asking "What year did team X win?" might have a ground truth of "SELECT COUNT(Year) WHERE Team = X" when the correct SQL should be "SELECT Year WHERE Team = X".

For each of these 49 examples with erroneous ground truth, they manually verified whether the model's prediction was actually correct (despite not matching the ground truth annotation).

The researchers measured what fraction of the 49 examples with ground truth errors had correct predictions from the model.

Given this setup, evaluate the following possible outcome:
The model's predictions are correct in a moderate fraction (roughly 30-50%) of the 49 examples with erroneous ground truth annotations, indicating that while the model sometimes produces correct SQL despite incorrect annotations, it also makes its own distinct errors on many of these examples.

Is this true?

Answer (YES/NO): NO